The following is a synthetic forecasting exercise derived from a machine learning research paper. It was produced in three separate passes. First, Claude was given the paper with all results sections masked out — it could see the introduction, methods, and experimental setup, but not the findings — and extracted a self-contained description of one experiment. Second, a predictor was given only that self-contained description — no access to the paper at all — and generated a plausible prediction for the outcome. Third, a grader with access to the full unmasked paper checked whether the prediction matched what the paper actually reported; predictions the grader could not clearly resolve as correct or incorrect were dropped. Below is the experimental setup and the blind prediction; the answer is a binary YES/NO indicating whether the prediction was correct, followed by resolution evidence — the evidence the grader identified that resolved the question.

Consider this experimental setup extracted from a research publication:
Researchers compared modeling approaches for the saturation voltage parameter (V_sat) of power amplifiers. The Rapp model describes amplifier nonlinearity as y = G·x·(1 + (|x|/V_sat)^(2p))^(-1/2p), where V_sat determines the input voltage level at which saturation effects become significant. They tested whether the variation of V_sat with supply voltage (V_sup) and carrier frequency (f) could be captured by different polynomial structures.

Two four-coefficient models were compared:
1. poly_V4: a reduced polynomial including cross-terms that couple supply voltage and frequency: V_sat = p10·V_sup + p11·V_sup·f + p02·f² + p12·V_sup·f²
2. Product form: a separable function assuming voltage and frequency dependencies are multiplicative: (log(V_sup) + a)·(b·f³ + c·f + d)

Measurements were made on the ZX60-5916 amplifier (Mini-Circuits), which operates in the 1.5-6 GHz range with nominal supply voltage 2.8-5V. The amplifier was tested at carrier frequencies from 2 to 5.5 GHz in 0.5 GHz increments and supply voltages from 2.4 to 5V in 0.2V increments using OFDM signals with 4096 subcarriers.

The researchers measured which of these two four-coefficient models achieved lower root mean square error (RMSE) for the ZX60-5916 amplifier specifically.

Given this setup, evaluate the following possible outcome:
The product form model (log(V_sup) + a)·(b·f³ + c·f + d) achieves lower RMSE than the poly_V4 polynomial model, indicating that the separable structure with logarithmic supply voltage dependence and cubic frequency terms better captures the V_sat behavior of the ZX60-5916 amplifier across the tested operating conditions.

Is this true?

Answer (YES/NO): YES